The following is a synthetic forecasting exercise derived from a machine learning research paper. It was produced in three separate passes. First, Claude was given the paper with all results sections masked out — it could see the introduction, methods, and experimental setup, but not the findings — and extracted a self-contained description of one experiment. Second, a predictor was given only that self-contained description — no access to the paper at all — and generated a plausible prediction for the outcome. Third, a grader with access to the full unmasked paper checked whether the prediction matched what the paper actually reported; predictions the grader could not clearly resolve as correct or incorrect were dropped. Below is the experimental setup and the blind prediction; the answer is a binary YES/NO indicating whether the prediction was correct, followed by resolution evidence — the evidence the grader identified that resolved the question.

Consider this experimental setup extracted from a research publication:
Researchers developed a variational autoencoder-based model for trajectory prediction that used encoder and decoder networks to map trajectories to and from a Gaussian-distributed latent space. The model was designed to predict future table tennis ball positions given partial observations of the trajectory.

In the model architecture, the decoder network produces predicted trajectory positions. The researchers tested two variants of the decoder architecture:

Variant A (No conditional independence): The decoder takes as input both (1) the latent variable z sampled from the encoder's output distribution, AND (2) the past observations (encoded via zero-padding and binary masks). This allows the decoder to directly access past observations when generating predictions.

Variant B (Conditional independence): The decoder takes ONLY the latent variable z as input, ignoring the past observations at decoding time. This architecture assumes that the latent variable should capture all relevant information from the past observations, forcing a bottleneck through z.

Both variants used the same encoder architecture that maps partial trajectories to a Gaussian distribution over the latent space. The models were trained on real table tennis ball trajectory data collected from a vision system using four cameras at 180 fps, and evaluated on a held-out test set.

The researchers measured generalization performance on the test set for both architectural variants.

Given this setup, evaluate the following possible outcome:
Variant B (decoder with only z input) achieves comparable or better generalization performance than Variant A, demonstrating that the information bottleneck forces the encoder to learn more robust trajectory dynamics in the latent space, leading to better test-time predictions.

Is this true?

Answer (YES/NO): YES